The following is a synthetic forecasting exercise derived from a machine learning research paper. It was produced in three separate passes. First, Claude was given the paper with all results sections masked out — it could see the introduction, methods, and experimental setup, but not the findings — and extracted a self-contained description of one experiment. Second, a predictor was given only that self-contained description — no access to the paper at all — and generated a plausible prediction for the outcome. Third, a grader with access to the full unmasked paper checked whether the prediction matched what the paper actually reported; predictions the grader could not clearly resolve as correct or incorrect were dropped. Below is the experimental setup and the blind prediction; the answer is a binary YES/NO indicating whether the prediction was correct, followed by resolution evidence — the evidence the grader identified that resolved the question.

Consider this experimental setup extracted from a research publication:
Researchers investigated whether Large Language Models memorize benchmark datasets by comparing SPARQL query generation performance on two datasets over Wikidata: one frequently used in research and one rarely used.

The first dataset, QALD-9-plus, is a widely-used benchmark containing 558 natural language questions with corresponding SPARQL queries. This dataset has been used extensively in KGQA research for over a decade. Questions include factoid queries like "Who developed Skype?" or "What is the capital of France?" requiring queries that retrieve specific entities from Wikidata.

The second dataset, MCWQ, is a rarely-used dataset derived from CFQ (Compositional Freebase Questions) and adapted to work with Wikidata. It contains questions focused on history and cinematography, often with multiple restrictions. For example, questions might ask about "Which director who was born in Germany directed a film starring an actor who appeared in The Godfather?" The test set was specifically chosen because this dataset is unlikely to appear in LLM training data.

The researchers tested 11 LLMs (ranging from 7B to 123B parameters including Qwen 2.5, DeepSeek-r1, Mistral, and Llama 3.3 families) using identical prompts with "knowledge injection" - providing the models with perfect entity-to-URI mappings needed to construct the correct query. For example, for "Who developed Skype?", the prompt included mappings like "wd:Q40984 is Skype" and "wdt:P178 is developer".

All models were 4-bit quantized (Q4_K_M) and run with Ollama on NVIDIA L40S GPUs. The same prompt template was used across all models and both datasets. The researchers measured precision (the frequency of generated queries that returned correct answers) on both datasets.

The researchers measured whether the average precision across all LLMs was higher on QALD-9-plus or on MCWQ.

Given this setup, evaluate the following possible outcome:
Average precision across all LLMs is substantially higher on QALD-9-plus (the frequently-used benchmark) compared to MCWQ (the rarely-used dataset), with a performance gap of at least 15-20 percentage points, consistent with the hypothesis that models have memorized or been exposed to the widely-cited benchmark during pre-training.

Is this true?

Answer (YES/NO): YES